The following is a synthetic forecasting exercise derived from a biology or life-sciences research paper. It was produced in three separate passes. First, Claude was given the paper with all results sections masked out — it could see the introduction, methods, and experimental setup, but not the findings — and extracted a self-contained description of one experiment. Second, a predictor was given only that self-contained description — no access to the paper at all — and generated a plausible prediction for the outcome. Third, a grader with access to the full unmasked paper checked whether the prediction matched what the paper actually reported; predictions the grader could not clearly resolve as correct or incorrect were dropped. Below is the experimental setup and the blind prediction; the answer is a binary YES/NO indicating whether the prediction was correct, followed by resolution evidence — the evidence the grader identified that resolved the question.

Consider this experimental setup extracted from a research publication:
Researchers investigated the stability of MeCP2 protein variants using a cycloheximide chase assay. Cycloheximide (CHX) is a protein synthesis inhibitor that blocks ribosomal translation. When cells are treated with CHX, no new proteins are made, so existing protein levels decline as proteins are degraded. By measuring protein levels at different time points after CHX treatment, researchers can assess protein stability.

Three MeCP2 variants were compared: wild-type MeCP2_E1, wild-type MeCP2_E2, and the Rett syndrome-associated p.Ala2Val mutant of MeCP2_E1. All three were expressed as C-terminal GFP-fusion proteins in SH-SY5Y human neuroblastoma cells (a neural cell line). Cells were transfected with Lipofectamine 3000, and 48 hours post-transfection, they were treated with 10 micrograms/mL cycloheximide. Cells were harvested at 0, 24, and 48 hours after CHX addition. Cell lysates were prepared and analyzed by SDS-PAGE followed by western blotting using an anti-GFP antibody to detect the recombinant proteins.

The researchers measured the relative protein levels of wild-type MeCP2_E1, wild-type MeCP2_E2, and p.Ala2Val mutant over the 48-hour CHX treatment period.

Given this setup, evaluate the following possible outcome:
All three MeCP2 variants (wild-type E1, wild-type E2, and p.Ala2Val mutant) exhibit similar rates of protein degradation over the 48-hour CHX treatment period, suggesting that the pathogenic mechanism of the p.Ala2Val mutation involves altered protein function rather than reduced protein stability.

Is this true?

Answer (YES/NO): NO